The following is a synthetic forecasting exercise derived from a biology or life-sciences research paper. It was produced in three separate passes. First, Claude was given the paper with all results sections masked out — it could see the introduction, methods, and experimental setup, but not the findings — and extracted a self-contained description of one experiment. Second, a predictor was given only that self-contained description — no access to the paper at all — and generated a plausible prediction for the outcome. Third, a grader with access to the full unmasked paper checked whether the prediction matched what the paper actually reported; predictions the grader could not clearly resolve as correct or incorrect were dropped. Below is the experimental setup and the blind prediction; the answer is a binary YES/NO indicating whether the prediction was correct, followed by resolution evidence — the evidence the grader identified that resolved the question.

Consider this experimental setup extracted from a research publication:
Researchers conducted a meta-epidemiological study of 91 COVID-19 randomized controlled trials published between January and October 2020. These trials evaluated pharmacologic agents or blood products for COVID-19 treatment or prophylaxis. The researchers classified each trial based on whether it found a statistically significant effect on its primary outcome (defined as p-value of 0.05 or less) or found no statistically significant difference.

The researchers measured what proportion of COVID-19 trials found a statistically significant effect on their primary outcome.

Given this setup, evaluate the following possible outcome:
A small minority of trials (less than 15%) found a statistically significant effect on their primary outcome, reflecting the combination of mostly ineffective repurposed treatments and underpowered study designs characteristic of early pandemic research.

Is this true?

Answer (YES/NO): NO